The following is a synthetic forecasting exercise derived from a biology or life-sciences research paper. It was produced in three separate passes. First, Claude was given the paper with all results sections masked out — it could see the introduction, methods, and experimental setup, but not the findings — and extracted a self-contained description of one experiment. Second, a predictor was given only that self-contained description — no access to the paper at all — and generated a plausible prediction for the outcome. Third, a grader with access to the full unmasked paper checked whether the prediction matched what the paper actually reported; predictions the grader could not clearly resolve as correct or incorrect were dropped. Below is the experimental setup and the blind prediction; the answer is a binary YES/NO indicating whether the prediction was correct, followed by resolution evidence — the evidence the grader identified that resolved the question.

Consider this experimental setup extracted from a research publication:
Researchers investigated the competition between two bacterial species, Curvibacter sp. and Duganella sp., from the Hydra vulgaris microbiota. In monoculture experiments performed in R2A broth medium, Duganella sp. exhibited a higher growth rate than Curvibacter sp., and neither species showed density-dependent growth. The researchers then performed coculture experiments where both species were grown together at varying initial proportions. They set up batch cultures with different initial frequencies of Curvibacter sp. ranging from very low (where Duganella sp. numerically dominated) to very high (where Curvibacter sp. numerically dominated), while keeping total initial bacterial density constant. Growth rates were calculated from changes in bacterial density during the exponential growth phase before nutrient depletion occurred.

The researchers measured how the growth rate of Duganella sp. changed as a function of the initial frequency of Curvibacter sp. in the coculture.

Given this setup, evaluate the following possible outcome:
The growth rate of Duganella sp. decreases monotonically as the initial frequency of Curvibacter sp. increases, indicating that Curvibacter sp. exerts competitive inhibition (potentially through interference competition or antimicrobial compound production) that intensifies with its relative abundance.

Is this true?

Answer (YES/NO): NO